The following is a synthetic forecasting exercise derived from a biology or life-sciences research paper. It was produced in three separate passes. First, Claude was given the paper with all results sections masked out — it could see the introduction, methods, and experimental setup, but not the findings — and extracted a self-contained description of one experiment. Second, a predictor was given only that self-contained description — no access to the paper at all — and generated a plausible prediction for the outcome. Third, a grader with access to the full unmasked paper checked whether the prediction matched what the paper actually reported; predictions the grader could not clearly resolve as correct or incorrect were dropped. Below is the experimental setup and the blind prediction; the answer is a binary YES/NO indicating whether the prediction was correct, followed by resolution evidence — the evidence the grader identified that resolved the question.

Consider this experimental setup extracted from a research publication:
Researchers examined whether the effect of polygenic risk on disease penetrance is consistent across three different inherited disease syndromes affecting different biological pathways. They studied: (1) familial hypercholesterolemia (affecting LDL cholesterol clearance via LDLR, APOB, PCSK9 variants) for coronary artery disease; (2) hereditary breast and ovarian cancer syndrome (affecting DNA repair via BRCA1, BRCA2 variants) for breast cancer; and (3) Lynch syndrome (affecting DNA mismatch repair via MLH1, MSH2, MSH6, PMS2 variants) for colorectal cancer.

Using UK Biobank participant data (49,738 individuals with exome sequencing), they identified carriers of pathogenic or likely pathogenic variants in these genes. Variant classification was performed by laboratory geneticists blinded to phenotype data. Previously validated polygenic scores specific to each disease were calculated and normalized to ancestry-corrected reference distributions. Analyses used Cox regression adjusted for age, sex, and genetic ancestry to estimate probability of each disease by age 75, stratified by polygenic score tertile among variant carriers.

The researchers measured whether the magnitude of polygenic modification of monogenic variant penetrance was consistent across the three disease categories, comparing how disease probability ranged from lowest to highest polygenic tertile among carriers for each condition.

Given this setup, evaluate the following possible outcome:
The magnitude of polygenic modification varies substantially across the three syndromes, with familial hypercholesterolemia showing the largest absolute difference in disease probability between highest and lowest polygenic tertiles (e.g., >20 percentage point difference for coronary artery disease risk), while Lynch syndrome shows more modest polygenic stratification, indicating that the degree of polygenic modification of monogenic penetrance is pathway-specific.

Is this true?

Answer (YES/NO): NO